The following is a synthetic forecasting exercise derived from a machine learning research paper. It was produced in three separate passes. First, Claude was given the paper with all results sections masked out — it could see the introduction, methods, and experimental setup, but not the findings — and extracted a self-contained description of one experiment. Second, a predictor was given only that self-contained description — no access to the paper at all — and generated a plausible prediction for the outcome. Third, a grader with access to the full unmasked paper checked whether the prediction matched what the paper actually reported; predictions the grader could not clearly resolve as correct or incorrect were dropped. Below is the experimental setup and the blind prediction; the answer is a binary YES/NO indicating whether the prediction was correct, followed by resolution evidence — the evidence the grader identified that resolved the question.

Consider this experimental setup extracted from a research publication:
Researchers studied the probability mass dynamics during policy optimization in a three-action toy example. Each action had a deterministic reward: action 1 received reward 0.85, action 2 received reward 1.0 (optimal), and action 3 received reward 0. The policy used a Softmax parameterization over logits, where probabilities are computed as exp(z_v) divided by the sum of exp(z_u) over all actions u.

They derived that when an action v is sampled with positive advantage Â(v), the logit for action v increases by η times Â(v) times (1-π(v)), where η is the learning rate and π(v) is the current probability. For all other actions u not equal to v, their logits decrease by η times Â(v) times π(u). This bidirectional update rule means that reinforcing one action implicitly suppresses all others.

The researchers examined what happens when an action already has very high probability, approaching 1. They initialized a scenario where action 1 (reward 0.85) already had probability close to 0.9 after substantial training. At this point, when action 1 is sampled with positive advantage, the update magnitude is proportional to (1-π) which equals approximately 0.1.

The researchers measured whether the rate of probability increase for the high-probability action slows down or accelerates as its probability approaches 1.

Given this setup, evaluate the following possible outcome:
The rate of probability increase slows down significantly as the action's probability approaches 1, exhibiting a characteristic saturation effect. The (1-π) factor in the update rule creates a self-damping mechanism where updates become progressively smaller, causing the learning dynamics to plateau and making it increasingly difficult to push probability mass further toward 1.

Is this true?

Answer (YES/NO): YES